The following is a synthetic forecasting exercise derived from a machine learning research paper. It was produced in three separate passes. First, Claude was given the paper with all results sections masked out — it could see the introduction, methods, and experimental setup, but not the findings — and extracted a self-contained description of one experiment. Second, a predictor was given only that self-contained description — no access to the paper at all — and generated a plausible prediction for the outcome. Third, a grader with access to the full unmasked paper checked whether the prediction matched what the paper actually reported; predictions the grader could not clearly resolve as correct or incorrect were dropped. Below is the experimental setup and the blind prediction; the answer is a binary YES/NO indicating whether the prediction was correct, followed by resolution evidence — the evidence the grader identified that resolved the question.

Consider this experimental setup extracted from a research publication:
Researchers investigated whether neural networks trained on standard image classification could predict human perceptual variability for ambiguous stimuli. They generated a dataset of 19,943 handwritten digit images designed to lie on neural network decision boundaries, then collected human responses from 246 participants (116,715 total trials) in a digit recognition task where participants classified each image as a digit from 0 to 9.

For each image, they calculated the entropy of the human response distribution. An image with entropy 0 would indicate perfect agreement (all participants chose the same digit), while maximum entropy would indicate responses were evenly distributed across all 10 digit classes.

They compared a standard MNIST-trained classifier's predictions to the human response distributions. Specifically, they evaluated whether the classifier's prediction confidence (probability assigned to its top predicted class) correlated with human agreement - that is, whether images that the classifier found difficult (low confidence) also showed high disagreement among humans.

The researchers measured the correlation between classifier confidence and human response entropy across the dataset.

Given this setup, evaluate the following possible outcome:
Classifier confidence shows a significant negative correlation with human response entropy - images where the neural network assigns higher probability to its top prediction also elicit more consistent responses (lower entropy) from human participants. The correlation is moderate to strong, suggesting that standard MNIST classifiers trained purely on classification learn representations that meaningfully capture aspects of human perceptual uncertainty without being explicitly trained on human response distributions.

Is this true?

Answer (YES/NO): NO